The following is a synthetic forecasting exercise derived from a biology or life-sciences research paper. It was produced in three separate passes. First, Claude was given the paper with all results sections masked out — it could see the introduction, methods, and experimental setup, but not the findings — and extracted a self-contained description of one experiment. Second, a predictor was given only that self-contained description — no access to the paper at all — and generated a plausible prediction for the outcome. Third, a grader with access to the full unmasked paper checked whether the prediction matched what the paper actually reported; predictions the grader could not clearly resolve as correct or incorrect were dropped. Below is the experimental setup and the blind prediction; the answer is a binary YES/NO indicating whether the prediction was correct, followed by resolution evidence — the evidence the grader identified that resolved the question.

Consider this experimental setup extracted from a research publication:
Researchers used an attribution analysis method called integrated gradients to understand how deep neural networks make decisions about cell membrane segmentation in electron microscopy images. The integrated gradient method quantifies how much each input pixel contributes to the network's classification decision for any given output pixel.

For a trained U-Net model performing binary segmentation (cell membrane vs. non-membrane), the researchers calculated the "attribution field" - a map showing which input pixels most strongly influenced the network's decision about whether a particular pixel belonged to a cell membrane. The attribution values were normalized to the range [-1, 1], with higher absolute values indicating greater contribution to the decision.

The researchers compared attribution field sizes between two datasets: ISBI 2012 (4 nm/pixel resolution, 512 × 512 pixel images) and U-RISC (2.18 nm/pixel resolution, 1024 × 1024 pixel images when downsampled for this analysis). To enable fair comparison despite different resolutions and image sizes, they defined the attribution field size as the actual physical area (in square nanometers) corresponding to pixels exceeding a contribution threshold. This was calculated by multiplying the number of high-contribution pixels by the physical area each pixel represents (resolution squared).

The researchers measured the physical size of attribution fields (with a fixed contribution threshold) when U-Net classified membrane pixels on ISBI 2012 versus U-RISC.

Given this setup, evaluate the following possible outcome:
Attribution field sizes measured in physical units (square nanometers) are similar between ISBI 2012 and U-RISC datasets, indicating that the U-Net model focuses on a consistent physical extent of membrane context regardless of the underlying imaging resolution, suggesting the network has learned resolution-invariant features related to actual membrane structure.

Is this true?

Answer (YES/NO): NO